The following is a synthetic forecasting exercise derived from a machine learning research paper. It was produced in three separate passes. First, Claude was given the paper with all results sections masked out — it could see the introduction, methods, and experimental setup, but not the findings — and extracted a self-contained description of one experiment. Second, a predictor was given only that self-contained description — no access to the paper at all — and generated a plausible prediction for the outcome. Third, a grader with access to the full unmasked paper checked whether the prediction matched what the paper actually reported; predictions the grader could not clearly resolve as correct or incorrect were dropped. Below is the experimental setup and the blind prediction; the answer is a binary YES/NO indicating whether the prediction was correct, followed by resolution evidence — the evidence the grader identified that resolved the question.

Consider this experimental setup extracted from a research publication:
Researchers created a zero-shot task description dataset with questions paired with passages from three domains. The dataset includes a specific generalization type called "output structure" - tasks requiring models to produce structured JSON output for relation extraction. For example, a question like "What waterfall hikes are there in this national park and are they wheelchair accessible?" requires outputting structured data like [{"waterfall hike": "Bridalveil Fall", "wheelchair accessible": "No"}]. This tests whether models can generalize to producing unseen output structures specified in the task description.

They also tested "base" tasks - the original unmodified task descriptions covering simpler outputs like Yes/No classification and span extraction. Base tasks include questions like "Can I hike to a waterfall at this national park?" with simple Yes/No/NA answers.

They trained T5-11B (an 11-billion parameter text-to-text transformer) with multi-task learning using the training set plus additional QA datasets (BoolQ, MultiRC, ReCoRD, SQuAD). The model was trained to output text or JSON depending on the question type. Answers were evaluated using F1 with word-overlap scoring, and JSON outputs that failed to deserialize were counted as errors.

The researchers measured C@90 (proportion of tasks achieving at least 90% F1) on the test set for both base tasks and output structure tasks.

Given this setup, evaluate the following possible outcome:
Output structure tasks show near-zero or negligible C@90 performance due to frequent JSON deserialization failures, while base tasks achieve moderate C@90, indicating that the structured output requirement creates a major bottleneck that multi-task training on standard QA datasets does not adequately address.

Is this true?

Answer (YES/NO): NO